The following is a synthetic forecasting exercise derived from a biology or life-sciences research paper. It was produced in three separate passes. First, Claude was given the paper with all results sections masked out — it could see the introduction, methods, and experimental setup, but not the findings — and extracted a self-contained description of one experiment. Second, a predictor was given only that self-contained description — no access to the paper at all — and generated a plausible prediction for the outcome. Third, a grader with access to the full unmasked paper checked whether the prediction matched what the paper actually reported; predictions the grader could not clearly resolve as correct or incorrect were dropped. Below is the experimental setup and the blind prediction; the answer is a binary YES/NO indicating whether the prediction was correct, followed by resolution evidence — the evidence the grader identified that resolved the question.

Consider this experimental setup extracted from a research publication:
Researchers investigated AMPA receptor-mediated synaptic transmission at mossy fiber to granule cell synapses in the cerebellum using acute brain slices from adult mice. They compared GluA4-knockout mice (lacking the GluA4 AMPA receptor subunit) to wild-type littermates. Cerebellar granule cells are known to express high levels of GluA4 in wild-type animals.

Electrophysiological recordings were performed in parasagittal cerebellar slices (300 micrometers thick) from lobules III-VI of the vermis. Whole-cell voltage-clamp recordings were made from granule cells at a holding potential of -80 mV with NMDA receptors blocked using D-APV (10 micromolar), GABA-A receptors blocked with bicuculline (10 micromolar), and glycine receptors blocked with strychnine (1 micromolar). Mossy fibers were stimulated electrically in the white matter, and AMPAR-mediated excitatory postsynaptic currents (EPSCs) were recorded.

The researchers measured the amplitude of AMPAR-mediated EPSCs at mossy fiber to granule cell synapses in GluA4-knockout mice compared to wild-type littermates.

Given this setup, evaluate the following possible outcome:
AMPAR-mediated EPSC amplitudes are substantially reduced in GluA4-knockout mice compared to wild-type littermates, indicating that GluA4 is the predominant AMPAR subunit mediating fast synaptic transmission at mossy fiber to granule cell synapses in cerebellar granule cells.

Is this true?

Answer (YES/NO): YES